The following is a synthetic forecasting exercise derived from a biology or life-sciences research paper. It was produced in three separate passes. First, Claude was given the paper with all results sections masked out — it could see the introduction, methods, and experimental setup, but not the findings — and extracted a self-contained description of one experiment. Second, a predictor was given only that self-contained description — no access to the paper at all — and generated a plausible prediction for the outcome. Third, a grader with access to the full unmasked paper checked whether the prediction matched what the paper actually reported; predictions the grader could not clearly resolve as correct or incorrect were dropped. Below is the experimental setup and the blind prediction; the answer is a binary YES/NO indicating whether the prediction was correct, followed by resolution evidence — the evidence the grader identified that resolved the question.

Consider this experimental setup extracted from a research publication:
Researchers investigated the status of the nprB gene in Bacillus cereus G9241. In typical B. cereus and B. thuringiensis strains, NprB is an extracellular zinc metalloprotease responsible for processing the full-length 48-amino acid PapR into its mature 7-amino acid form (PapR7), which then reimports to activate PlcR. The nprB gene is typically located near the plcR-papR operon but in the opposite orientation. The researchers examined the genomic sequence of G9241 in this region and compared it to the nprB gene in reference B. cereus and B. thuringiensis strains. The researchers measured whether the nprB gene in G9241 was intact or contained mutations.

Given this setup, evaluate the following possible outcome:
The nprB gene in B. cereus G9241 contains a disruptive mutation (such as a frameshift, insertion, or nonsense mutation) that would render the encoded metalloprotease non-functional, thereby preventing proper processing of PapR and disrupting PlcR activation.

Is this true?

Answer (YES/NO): YES